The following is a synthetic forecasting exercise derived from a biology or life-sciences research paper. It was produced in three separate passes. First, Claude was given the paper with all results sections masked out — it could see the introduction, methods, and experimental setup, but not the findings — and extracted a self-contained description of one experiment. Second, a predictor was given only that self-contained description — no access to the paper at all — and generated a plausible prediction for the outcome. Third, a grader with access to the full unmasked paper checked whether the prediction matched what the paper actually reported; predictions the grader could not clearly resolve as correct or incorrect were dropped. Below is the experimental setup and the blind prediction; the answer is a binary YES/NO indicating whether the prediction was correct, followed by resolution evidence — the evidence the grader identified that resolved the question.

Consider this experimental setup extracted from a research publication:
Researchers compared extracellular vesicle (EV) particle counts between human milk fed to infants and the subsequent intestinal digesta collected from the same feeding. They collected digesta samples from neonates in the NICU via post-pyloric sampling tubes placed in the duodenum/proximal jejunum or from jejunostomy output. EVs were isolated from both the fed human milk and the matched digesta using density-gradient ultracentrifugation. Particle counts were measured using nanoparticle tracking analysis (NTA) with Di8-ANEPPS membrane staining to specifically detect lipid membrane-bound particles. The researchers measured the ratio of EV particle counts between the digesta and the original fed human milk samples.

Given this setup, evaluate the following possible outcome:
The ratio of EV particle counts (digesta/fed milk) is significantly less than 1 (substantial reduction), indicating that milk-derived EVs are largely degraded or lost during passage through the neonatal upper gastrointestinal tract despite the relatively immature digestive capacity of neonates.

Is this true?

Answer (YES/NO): YES